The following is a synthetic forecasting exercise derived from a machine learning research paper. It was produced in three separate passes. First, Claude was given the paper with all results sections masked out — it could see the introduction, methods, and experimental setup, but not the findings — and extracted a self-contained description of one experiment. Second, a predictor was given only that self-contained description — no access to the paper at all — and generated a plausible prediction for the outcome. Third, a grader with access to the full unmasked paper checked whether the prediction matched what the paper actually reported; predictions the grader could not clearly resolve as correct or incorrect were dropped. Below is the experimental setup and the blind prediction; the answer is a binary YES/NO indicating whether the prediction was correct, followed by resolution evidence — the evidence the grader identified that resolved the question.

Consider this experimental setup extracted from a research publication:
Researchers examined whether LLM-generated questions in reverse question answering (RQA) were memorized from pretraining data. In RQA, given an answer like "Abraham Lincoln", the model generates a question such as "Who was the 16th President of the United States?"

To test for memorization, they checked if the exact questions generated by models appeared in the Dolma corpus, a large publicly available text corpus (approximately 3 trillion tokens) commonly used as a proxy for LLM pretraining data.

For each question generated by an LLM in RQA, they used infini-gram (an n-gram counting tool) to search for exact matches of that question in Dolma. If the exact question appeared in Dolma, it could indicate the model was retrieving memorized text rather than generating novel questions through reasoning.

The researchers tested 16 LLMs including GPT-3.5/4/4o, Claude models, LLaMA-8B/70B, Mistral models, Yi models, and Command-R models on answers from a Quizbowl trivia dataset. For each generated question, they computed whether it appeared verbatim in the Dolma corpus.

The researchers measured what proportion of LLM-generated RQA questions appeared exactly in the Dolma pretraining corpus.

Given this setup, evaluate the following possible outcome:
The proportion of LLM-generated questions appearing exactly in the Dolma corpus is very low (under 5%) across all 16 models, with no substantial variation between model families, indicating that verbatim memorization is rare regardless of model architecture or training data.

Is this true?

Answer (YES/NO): NO